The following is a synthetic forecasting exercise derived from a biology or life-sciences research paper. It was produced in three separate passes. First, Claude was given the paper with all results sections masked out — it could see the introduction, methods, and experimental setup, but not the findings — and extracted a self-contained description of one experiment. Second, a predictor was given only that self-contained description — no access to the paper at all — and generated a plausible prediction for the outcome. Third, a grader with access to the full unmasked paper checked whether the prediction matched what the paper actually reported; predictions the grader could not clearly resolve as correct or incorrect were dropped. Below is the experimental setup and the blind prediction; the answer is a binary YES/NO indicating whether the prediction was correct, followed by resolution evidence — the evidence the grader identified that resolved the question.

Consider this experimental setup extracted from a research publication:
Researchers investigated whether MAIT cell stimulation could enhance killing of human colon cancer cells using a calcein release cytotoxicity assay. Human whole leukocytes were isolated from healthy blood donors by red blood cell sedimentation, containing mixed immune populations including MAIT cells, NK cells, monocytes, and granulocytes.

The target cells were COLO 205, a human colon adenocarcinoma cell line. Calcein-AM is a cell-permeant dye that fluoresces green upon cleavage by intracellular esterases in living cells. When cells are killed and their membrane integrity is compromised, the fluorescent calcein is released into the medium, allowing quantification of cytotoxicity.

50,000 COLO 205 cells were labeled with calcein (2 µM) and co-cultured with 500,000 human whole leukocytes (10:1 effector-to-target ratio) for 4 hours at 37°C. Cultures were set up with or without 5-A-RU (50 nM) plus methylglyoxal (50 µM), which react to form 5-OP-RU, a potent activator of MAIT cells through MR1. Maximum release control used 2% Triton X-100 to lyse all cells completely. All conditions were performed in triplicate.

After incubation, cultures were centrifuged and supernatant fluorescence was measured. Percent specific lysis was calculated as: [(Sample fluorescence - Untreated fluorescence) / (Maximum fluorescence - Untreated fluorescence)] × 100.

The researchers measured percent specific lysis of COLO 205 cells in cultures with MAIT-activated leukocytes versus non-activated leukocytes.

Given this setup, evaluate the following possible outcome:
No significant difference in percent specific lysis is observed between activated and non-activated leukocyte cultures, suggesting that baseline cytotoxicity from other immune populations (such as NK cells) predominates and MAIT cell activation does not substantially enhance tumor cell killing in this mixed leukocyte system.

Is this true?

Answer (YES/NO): NO